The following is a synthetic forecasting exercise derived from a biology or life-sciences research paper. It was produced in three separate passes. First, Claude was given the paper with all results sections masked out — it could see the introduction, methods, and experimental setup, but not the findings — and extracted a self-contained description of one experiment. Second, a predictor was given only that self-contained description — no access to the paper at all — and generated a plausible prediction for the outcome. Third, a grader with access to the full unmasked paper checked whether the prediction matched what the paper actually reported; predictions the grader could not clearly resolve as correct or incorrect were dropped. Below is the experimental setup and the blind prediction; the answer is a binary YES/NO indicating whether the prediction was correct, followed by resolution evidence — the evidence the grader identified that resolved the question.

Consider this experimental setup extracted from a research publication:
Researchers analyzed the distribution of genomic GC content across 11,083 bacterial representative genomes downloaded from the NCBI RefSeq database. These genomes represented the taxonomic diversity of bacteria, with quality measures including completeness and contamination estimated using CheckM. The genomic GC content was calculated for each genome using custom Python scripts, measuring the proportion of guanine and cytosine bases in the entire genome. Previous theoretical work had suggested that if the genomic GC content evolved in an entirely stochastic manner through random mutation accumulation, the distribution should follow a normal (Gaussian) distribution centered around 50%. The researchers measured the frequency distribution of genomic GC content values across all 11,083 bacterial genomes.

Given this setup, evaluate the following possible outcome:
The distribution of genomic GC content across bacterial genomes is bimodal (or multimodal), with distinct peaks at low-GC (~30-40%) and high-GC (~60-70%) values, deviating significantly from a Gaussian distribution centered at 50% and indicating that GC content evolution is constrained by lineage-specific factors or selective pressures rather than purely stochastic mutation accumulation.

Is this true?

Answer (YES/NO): YES